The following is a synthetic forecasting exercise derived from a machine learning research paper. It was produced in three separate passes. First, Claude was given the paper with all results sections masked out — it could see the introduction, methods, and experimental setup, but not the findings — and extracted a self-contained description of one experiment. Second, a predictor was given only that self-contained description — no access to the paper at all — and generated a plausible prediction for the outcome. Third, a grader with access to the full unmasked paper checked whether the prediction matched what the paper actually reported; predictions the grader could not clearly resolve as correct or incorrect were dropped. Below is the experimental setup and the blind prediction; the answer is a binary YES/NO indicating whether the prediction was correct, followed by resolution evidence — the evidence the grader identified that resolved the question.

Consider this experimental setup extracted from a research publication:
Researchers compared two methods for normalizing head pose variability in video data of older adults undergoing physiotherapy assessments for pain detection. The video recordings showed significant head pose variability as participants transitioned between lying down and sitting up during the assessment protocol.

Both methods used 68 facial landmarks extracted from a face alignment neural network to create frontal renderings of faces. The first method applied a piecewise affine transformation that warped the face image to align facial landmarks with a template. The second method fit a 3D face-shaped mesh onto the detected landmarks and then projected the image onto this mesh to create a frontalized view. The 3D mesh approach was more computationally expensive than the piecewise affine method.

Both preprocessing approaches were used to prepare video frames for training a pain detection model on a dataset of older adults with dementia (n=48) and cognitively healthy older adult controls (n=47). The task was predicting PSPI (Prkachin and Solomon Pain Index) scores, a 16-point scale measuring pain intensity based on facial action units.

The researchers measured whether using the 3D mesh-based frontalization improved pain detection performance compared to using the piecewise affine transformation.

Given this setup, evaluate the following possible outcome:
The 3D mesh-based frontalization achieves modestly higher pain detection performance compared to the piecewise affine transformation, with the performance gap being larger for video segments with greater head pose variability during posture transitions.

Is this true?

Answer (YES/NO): NO